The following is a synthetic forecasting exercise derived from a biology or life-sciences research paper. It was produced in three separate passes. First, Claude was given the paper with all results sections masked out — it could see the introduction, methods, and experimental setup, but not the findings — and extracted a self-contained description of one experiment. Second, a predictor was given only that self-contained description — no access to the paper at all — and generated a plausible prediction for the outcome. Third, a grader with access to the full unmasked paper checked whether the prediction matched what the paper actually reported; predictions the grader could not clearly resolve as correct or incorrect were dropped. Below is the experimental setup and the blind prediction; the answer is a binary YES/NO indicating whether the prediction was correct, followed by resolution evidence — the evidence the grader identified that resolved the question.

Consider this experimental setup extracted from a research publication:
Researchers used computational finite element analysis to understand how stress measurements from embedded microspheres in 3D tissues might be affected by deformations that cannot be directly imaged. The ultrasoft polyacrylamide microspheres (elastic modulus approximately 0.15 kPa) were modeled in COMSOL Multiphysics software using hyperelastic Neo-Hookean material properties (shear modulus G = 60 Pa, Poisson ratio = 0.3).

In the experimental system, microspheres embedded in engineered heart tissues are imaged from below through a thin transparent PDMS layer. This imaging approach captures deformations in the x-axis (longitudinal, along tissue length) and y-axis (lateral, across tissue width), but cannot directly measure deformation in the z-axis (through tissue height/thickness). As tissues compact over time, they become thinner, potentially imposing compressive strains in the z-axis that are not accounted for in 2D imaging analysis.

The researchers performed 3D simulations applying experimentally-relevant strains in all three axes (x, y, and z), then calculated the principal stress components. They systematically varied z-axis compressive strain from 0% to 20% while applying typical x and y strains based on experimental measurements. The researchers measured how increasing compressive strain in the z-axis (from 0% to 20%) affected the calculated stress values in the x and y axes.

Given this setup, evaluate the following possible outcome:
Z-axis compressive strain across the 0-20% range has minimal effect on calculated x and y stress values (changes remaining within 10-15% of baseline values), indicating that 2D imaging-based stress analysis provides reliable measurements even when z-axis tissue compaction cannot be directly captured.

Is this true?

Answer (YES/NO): NO